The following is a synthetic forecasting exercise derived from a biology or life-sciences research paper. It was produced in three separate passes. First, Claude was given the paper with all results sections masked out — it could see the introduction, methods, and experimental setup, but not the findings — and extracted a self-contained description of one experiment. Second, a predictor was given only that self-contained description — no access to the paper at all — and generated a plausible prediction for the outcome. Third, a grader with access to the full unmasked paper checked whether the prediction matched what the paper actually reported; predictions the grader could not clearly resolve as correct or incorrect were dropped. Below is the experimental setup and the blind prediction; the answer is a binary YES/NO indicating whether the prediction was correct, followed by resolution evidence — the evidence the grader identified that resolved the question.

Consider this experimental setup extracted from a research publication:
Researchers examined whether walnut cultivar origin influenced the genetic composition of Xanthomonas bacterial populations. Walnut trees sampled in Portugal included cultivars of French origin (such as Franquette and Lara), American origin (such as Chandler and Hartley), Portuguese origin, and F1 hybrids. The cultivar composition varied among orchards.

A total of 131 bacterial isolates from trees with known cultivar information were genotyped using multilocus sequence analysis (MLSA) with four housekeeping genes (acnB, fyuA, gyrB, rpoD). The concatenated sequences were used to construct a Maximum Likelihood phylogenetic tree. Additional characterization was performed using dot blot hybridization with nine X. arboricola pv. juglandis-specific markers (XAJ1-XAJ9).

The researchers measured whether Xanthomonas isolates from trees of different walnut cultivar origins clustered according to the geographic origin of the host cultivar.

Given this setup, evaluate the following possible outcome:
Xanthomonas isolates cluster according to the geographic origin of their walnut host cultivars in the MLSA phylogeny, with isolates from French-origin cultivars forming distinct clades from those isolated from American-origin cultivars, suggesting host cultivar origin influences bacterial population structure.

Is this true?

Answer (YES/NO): NO